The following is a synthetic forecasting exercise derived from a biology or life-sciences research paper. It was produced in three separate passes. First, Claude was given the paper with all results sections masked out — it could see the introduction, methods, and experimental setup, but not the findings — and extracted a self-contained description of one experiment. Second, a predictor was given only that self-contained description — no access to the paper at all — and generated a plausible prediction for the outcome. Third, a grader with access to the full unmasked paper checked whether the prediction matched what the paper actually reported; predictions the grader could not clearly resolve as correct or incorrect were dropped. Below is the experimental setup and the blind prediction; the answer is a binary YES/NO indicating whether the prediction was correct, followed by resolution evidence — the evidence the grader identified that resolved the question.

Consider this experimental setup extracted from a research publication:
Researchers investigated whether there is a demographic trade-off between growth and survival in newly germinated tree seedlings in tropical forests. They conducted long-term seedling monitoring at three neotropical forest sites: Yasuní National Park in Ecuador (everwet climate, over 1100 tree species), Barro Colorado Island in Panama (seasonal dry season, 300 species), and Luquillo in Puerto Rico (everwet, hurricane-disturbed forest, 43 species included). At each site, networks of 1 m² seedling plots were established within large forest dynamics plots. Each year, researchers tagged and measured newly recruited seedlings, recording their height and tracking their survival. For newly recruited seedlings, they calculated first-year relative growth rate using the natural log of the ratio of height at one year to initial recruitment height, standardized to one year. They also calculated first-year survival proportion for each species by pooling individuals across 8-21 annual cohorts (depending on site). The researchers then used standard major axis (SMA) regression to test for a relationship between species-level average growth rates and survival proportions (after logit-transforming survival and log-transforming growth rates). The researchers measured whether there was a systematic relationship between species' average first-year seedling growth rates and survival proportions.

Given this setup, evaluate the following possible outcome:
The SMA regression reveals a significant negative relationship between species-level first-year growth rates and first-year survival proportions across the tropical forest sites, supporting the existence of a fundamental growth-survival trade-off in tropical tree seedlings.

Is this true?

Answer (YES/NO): YES